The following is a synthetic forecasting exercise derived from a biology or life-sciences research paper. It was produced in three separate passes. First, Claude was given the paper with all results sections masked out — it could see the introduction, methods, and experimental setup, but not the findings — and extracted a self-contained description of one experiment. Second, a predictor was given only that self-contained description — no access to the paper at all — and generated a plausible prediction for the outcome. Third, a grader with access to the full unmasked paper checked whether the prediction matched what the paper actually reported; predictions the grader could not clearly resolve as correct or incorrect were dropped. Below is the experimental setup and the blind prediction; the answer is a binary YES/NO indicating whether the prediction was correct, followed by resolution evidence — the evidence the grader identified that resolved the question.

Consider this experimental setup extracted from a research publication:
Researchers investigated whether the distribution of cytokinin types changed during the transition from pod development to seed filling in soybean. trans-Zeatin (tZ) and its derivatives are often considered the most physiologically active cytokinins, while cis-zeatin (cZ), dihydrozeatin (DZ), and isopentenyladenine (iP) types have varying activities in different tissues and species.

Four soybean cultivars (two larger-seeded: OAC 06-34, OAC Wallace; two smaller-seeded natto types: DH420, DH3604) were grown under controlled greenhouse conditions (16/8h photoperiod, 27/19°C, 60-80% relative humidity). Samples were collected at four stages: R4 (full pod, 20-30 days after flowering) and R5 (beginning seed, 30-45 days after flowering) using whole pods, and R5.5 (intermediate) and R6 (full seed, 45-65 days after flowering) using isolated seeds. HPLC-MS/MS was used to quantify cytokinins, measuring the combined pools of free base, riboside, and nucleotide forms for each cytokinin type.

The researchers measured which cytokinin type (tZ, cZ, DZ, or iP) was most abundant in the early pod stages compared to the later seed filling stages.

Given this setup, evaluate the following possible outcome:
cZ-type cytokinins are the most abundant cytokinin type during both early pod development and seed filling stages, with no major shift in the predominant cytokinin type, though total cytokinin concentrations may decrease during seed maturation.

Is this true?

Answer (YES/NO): NO